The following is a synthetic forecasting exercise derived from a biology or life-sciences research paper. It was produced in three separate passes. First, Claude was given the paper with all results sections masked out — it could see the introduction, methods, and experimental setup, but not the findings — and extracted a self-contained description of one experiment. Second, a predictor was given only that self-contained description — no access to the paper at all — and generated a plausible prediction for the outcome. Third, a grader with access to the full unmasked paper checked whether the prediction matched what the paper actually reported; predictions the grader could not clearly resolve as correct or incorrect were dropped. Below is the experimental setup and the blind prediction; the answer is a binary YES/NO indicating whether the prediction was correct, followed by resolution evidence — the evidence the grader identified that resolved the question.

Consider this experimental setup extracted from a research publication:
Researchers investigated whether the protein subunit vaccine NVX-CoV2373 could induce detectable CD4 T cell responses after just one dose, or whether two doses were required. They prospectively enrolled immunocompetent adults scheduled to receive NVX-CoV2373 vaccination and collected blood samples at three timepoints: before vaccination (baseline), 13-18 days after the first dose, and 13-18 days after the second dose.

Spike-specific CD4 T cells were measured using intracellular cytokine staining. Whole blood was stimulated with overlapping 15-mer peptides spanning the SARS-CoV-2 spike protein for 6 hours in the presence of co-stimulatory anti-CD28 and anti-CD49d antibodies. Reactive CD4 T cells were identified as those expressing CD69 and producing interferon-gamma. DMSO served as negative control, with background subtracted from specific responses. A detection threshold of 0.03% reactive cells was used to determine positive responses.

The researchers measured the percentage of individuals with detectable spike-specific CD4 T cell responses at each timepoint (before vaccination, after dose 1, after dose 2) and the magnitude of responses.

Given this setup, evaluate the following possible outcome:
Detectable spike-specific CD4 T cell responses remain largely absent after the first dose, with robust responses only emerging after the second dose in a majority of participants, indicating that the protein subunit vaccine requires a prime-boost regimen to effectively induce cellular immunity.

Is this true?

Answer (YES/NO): YES